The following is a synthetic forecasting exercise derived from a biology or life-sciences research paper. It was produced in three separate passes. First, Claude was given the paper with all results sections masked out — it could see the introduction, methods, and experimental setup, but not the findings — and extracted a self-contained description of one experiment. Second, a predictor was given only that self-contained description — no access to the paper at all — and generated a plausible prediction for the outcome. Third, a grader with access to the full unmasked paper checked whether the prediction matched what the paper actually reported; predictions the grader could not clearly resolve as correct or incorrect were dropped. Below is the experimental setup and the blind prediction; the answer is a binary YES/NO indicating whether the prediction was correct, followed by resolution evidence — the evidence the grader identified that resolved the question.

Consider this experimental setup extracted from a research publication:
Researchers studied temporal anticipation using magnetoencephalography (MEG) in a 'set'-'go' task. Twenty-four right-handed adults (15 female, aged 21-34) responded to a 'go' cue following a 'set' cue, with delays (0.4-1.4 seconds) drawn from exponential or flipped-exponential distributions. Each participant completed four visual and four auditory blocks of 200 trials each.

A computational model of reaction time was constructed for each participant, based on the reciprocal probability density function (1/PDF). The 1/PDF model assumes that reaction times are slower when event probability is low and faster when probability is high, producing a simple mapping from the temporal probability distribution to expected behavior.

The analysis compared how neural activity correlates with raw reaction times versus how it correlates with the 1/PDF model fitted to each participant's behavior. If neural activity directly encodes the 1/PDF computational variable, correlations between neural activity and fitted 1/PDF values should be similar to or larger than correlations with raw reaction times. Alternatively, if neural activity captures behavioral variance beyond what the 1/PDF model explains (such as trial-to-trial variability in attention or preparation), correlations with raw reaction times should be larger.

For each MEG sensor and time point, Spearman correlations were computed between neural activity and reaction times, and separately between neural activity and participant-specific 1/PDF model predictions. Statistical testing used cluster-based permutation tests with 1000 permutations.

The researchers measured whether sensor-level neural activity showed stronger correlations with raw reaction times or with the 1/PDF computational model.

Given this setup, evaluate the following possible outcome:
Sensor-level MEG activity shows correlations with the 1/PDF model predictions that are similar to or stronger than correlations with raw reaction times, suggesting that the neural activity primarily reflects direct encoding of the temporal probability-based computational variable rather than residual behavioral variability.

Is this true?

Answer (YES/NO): YES